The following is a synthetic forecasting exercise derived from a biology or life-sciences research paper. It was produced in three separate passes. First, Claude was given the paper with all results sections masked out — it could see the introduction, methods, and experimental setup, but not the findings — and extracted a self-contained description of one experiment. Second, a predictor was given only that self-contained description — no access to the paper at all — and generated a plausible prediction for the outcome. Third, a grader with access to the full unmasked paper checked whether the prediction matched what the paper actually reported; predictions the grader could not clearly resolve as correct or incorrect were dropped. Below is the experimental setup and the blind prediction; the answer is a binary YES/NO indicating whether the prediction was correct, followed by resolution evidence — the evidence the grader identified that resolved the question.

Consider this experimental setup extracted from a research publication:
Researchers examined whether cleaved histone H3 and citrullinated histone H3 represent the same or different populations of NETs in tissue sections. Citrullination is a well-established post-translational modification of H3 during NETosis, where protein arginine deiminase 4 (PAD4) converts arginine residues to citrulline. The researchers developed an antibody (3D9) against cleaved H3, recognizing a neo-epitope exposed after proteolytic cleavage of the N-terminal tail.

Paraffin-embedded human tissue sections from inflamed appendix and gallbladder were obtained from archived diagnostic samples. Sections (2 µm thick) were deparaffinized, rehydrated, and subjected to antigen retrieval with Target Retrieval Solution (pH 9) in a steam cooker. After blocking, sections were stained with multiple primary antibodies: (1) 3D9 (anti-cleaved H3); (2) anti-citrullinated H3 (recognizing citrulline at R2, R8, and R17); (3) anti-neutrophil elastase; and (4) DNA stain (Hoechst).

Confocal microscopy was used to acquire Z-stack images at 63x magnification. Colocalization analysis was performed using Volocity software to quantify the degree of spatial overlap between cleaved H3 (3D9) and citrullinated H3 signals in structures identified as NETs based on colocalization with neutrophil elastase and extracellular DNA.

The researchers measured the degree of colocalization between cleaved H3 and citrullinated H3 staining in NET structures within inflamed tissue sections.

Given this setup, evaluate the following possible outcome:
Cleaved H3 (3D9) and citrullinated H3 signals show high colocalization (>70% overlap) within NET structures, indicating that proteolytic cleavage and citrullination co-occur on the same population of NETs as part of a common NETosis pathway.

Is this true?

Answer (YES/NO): NO